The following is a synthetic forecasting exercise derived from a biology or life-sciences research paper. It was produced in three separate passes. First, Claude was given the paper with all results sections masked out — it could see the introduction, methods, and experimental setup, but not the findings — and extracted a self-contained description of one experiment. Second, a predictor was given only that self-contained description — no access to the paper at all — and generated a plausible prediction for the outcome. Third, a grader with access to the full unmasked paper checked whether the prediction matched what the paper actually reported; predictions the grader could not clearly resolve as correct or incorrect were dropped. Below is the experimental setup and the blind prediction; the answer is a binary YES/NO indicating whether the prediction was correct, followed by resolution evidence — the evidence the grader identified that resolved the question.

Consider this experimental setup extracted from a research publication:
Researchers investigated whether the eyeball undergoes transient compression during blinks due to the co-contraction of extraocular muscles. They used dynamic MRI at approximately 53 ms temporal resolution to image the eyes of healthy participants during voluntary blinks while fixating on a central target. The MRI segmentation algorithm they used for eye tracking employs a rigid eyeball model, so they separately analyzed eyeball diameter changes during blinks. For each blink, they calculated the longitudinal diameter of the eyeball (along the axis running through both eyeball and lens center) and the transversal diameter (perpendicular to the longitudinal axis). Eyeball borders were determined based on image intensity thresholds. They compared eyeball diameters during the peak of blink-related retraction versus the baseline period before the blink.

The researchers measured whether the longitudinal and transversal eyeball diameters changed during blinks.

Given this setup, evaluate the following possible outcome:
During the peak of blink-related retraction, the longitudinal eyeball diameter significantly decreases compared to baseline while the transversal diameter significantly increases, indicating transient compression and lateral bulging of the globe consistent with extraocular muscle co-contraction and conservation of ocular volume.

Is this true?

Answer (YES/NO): NO